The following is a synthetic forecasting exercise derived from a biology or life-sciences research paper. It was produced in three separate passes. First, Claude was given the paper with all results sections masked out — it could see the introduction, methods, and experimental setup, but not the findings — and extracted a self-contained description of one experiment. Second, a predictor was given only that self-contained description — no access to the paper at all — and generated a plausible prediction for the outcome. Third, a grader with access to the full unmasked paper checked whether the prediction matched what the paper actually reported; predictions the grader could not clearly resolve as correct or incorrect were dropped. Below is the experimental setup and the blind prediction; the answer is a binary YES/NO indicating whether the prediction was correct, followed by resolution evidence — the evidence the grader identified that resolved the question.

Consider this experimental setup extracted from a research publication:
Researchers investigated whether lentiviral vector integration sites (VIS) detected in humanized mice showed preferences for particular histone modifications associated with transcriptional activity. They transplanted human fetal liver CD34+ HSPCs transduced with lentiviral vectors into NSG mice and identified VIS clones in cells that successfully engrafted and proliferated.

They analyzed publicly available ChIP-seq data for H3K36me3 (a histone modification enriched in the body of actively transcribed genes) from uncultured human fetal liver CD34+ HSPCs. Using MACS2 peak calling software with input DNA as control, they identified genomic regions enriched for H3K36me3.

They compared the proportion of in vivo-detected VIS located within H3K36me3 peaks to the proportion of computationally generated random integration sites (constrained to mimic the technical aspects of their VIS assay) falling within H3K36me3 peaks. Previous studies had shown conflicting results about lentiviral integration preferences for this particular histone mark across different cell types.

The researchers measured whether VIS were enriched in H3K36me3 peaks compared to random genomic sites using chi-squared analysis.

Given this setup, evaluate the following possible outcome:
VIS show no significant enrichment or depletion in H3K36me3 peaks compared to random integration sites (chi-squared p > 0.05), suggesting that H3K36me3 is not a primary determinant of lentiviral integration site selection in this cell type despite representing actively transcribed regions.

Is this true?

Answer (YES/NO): NO